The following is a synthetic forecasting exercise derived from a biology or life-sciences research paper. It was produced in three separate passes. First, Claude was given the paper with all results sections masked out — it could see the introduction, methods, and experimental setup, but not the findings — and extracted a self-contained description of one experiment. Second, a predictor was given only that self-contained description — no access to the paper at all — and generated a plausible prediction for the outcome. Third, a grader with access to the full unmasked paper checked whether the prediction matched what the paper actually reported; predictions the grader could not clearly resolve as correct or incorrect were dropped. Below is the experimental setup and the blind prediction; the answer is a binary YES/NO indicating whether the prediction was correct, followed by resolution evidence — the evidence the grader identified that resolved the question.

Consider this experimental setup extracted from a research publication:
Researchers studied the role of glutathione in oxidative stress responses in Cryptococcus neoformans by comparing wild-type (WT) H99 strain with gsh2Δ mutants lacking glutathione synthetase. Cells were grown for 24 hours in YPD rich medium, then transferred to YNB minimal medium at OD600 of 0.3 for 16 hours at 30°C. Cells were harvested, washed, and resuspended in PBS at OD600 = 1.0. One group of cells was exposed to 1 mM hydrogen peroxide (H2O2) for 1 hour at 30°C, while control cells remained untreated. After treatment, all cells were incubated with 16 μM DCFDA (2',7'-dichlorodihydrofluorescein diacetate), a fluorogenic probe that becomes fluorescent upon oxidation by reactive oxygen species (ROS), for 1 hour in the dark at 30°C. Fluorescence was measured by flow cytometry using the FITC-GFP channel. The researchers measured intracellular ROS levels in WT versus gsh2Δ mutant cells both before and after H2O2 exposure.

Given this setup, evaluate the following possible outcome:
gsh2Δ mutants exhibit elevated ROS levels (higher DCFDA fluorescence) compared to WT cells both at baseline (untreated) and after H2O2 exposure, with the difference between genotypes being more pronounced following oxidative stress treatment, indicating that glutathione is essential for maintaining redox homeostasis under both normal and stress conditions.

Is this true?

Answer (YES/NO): NO